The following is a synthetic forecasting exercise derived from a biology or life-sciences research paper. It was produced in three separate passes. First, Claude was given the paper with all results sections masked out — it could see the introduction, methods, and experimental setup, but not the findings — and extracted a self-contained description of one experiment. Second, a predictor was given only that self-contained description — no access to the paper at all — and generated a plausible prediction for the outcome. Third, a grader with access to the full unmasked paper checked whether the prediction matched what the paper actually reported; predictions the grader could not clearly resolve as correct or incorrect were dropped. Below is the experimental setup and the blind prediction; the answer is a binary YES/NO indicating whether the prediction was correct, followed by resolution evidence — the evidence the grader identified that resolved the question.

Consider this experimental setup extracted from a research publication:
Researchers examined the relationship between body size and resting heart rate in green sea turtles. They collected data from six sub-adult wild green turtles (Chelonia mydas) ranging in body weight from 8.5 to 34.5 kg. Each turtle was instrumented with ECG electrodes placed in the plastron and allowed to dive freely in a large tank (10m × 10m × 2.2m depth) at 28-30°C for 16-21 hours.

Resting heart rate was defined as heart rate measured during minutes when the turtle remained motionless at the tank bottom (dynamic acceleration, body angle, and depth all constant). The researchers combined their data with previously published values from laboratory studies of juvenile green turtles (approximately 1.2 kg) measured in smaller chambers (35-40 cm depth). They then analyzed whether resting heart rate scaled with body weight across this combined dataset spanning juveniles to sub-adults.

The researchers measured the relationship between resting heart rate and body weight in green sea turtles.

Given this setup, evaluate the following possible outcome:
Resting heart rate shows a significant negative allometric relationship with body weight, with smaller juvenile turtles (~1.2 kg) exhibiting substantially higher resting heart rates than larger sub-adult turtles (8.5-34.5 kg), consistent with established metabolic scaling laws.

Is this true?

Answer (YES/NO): YES